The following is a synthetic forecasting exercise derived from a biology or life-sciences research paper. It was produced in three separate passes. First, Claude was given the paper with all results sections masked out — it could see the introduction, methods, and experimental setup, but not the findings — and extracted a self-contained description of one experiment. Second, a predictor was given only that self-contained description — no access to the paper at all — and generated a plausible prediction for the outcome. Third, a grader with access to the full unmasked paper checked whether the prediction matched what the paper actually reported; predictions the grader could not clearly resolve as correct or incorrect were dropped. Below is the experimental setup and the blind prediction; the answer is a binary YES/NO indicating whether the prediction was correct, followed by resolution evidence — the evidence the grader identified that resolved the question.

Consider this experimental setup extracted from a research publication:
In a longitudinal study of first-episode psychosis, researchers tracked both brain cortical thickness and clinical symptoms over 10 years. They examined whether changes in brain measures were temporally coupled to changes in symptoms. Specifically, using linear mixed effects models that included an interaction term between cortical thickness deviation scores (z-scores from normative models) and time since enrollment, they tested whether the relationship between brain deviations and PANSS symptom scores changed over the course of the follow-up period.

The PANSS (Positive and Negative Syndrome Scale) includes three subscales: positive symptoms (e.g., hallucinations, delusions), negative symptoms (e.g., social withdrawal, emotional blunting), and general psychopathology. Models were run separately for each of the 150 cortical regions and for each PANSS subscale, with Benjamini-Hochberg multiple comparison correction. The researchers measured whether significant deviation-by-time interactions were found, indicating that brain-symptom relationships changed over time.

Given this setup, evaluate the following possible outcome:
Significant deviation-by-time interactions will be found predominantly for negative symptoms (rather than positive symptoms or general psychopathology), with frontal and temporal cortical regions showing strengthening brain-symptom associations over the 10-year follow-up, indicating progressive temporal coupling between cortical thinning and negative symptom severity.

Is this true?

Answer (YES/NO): NO